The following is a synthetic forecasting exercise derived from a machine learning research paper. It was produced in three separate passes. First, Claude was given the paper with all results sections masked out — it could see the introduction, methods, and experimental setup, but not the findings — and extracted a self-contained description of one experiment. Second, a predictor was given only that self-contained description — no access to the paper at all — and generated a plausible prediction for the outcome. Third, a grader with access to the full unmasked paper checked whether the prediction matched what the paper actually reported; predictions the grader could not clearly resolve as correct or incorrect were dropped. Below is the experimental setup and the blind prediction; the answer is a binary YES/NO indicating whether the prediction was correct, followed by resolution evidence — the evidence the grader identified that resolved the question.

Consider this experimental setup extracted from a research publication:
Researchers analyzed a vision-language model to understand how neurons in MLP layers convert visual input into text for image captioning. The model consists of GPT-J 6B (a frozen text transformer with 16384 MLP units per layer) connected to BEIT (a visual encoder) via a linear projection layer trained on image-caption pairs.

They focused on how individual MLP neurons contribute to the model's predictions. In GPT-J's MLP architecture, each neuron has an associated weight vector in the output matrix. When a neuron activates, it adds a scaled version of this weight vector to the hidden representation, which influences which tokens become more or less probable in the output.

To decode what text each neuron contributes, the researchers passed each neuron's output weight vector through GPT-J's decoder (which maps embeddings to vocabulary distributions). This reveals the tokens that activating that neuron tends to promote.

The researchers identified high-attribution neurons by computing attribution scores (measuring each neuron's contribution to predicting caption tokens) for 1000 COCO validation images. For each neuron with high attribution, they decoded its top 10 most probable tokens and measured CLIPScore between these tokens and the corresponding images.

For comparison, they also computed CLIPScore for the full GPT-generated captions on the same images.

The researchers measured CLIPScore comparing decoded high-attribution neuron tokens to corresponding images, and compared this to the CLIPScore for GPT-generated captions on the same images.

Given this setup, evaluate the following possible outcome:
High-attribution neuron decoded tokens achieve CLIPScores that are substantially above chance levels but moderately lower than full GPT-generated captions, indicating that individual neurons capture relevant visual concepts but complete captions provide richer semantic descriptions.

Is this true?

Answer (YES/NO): NO